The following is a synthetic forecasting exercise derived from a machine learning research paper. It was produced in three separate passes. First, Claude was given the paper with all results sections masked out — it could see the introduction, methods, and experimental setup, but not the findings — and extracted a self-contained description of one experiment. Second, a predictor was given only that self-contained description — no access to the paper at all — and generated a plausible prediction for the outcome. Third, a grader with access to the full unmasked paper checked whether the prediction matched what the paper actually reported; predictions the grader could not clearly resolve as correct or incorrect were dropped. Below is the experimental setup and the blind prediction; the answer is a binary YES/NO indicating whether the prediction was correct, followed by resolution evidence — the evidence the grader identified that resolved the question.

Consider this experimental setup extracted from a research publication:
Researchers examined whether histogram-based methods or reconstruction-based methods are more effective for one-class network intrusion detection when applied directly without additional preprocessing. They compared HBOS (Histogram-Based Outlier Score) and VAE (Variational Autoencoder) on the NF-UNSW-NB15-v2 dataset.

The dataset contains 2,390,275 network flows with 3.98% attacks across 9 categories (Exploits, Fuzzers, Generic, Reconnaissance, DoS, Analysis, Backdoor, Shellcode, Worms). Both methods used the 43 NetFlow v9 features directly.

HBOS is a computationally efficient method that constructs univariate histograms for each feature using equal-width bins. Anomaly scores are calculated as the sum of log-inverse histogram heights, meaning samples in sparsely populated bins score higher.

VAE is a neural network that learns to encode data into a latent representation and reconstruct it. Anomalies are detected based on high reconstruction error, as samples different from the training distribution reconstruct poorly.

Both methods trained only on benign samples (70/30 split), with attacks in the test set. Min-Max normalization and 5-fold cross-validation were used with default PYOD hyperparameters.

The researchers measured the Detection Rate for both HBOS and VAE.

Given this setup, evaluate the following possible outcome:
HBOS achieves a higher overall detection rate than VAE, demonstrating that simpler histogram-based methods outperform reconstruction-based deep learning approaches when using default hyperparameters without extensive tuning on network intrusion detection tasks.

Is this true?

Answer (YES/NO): YES